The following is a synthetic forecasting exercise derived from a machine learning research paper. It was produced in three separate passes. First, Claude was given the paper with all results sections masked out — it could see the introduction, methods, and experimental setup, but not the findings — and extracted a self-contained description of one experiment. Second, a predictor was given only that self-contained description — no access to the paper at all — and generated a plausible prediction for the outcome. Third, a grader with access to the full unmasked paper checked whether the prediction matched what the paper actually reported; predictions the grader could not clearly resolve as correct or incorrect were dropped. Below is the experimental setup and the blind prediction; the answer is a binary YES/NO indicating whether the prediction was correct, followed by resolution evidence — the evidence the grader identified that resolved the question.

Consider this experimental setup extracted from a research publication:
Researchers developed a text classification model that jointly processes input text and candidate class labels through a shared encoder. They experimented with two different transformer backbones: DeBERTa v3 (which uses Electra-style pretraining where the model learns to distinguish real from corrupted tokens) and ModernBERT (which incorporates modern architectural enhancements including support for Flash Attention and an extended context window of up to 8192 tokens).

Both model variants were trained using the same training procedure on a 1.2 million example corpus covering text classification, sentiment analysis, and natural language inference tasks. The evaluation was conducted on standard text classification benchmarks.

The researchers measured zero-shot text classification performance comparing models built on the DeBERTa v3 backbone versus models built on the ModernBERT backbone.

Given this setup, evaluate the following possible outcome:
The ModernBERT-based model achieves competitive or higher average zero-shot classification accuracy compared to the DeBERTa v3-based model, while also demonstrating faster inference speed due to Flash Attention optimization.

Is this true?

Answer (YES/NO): NO